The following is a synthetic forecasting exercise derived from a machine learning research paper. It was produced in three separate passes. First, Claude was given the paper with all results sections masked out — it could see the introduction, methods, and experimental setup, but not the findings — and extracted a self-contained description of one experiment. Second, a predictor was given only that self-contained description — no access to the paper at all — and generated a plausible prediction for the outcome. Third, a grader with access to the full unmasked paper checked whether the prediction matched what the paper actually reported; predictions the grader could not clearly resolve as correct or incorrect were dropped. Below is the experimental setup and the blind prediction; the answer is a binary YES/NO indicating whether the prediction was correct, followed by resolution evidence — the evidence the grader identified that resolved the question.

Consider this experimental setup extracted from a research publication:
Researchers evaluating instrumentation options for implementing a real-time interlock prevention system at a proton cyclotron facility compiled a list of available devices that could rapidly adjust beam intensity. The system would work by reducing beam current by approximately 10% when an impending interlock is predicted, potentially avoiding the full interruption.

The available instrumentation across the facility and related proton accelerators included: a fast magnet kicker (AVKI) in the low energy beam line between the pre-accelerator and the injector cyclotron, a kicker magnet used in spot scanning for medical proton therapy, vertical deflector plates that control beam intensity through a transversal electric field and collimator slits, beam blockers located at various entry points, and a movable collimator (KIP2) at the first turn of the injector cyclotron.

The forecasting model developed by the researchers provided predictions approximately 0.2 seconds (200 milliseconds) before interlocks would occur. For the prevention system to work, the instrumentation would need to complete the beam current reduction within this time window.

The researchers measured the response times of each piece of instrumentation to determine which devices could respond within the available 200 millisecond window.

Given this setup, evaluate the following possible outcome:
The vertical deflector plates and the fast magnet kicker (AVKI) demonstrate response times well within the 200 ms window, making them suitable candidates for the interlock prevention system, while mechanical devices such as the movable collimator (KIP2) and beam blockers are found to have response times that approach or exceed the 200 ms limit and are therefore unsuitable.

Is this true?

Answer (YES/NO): NO